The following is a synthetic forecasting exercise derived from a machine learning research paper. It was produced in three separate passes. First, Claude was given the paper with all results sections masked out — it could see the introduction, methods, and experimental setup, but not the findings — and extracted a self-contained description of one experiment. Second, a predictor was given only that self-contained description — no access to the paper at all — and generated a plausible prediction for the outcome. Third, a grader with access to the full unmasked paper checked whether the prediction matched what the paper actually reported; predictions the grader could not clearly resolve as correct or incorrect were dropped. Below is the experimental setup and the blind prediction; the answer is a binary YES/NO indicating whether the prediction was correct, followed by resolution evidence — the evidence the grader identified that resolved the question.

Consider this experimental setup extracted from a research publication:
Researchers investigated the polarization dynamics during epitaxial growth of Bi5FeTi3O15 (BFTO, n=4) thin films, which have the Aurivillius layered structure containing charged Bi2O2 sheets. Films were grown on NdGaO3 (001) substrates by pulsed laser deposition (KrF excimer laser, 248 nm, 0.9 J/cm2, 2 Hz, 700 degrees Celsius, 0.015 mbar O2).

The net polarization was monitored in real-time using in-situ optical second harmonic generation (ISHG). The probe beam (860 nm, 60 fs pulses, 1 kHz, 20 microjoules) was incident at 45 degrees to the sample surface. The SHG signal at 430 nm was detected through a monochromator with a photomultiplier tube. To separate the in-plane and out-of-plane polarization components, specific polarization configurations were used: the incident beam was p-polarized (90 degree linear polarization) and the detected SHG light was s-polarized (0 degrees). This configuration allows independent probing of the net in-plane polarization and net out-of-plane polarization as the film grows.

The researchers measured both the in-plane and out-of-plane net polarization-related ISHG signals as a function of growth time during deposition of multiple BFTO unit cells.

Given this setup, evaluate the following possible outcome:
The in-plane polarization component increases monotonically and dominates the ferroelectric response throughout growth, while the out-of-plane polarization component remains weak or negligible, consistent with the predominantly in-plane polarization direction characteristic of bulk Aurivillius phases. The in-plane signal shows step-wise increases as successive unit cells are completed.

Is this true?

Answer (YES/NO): NO